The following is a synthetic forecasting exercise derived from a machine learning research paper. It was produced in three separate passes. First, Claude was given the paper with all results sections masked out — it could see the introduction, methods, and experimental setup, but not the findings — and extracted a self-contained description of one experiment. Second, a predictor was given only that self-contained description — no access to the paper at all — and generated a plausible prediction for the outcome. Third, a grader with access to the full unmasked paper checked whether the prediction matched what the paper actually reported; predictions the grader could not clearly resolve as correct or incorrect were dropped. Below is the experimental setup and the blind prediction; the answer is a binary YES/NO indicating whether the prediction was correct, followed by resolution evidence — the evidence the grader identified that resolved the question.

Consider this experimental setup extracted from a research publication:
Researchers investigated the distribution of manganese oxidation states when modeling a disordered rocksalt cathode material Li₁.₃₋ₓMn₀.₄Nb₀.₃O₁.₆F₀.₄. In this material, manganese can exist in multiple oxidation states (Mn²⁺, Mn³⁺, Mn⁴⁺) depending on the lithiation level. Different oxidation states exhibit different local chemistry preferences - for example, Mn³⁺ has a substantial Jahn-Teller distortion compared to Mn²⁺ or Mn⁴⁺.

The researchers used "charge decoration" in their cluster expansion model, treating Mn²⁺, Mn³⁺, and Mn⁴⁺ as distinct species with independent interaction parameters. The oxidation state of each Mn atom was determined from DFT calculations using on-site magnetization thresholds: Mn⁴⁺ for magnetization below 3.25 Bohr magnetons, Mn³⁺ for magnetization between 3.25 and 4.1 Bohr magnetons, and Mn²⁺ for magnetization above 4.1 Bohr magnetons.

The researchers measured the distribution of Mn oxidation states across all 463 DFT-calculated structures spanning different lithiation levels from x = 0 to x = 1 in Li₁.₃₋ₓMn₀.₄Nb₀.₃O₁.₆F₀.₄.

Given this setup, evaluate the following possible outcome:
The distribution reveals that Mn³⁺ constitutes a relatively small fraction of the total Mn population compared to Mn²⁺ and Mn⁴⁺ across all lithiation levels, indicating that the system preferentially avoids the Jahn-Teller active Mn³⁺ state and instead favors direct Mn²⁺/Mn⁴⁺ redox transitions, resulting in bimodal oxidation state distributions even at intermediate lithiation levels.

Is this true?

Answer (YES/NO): NO